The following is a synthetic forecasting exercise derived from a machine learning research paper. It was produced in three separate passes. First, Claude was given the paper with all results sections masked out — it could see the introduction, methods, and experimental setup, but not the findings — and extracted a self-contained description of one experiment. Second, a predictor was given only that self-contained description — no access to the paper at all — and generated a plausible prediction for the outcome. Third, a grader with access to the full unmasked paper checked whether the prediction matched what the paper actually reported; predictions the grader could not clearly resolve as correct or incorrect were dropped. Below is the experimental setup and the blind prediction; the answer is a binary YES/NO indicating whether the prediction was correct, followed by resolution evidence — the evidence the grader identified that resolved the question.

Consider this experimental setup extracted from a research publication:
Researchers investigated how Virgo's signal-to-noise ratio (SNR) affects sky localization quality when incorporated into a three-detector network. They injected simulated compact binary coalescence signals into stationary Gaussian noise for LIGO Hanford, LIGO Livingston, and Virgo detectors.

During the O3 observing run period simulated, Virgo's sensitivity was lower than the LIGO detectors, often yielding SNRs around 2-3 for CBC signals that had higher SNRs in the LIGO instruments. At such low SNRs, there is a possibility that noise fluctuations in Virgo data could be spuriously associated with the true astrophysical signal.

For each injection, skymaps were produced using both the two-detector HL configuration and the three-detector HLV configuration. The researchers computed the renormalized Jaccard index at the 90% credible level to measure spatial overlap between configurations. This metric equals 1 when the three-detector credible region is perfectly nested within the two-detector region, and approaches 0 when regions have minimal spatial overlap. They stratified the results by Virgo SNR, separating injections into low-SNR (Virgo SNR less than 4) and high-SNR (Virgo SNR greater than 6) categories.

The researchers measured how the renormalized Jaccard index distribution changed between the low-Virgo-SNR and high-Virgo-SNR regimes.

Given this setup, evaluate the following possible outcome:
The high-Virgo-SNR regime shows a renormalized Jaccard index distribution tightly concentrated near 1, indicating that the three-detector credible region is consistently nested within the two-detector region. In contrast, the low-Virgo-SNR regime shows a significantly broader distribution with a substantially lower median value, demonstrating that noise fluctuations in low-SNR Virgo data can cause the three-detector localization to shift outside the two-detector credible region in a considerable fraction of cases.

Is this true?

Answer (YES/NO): NO